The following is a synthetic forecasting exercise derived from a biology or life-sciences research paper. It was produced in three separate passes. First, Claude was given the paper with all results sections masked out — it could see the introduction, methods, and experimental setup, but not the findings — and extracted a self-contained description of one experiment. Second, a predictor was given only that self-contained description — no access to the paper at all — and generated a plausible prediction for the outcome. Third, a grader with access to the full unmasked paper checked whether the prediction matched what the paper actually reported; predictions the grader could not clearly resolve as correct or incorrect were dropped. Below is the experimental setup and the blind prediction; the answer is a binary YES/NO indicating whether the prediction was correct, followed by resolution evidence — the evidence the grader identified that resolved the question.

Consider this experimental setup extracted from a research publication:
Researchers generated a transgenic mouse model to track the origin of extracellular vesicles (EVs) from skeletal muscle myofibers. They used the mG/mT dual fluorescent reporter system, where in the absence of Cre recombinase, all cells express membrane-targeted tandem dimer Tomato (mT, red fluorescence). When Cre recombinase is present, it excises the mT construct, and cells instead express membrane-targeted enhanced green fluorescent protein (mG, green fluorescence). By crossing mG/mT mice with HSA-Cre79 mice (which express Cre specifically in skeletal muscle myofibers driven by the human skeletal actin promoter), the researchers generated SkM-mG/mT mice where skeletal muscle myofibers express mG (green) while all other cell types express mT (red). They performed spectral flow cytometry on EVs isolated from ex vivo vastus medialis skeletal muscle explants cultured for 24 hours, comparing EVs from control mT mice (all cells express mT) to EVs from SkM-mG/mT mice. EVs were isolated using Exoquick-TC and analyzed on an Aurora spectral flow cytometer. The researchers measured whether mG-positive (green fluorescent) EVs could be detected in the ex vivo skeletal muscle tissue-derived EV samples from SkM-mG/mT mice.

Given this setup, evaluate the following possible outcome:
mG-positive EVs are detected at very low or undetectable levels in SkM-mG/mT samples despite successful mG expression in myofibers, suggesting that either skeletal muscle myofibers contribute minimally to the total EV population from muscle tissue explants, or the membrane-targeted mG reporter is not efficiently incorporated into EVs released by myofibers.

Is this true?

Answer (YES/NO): NO